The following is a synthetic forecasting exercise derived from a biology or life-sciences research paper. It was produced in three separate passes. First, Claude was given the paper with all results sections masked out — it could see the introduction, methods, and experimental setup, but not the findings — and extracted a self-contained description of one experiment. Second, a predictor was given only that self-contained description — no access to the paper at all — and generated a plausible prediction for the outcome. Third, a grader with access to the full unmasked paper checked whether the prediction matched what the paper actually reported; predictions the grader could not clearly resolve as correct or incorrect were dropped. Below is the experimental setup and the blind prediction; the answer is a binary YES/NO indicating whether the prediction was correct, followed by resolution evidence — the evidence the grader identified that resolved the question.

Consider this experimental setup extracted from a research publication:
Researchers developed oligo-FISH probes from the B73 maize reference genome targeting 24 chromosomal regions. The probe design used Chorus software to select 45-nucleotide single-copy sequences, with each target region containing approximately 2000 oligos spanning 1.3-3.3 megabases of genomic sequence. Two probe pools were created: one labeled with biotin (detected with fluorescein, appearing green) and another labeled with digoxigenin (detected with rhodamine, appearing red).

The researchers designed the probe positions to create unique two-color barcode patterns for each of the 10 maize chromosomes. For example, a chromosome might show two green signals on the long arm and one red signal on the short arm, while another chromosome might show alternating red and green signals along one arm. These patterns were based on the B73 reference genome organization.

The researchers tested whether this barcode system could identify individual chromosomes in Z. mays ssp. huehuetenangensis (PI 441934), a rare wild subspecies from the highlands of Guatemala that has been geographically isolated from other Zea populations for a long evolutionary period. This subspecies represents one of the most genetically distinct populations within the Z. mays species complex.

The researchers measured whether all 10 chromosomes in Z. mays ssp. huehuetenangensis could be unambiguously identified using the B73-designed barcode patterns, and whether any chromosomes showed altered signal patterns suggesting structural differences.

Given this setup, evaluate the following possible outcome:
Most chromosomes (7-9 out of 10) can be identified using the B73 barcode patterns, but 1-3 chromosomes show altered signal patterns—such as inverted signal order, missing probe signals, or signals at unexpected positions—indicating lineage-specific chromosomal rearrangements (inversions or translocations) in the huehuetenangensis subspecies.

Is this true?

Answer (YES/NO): NO